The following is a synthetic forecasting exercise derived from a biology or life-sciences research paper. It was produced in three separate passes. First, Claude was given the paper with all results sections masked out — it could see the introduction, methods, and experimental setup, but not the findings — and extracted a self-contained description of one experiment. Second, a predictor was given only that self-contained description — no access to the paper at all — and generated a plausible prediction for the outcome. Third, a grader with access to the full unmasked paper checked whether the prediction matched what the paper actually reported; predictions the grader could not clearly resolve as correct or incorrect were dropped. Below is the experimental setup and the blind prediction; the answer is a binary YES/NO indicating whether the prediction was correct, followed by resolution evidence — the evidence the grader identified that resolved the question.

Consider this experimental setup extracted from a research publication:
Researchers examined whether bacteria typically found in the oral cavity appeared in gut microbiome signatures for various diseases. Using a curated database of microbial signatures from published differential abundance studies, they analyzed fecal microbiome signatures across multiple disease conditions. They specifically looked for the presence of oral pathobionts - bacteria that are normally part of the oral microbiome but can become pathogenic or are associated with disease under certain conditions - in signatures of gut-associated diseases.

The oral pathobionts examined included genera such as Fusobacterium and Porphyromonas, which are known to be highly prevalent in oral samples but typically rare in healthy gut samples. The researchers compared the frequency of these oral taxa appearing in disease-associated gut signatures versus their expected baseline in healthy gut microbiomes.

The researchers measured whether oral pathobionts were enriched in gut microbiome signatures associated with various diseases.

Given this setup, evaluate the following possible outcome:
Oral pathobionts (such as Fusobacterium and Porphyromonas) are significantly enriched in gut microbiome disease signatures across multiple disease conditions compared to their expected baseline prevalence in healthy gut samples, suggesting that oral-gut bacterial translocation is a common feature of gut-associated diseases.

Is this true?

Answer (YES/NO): NO